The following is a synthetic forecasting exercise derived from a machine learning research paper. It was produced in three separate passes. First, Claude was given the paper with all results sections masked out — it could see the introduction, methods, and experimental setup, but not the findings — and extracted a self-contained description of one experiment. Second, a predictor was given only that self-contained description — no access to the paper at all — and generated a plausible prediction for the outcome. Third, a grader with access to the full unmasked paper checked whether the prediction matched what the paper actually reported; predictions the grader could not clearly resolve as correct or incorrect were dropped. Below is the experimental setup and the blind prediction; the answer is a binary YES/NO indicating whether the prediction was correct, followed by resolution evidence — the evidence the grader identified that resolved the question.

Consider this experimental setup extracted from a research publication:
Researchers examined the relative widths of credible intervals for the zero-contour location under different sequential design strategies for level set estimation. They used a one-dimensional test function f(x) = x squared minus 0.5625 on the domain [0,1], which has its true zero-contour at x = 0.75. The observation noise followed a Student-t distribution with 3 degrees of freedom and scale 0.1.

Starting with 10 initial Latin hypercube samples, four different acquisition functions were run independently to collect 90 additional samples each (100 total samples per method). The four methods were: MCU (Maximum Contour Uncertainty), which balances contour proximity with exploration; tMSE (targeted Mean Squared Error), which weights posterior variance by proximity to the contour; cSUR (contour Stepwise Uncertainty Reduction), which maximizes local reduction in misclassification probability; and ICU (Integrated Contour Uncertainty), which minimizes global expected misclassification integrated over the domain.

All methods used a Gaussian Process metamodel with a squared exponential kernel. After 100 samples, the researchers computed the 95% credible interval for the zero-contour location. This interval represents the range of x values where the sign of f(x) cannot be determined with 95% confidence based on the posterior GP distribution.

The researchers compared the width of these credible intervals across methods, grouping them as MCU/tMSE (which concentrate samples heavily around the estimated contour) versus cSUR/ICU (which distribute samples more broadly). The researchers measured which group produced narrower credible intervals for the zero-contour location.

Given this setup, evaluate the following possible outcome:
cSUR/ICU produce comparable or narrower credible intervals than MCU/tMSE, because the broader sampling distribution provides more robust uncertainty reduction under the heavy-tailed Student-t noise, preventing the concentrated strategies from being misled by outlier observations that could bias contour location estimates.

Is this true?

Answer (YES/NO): YES